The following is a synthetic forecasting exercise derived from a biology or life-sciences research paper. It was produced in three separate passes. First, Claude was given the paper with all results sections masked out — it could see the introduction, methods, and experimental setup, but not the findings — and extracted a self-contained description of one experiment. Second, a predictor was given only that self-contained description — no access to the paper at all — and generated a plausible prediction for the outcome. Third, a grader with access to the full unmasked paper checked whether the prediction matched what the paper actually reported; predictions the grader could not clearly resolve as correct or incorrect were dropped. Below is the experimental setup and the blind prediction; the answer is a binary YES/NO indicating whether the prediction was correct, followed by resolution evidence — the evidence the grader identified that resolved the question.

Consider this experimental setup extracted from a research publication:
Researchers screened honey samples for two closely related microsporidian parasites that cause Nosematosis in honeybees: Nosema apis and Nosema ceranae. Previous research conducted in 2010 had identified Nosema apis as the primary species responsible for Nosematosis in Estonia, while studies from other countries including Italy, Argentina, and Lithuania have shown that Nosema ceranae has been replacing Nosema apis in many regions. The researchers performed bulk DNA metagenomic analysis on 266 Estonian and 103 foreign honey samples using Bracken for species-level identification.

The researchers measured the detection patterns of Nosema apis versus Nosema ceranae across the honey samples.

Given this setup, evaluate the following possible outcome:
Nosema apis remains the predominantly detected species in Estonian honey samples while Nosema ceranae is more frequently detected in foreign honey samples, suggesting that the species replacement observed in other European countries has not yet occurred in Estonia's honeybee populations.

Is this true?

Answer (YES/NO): NO